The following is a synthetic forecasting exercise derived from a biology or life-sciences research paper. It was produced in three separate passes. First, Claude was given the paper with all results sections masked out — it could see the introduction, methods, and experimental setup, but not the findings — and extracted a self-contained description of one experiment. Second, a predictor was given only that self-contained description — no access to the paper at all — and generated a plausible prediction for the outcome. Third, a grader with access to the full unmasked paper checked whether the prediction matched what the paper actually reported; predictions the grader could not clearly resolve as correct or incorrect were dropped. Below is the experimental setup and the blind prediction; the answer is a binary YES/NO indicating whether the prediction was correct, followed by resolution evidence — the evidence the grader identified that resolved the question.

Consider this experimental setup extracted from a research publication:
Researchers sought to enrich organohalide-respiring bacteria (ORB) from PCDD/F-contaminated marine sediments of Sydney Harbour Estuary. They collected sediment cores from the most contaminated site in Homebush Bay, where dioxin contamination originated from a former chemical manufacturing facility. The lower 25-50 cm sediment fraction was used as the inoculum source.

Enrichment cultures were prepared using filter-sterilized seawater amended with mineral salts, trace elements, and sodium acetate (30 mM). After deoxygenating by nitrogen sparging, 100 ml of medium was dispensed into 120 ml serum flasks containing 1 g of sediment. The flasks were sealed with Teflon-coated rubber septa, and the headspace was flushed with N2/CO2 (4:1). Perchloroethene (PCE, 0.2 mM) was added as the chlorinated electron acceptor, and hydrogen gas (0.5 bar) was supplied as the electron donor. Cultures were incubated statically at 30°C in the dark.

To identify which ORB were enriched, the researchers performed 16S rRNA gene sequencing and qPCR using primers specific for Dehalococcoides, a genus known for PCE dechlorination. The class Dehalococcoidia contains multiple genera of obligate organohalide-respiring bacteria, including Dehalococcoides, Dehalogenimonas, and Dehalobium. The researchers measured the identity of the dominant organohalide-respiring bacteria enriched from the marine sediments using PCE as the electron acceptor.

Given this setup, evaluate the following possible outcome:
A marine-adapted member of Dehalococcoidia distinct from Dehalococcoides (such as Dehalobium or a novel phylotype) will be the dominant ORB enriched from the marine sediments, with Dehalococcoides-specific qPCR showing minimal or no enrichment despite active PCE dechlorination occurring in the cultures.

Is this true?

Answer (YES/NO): YES